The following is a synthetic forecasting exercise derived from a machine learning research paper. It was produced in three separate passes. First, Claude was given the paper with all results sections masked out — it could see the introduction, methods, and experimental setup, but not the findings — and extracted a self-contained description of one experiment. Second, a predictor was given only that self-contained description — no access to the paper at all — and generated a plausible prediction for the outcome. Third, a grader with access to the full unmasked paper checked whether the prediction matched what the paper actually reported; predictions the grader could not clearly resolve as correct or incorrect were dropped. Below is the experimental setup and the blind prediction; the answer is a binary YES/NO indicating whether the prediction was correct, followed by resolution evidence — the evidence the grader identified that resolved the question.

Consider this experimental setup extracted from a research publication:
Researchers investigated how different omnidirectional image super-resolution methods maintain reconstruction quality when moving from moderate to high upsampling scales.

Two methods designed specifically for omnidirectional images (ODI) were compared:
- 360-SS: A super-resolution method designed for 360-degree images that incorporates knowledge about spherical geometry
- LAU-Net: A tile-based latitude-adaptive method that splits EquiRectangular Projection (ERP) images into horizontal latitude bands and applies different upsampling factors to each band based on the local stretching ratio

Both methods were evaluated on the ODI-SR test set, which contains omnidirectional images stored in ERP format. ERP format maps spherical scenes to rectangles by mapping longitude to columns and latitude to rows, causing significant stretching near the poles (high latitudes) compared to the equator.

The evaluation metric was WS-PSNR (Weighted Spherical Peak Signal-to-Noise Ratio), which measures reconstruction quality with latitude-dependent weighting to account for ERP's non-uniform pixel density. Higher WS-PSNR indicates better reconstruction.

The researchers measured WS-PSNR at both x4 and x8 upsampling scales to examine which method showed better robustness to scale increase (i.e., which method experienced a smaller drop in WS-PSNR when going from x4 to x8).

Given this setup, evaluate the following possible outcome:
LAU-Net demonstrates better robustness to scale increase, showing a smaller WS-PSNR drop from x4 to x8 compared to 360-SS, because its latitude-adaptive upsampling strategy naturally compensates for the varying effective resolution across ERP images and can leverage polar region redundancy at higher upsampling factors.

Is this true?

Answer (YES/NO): NO